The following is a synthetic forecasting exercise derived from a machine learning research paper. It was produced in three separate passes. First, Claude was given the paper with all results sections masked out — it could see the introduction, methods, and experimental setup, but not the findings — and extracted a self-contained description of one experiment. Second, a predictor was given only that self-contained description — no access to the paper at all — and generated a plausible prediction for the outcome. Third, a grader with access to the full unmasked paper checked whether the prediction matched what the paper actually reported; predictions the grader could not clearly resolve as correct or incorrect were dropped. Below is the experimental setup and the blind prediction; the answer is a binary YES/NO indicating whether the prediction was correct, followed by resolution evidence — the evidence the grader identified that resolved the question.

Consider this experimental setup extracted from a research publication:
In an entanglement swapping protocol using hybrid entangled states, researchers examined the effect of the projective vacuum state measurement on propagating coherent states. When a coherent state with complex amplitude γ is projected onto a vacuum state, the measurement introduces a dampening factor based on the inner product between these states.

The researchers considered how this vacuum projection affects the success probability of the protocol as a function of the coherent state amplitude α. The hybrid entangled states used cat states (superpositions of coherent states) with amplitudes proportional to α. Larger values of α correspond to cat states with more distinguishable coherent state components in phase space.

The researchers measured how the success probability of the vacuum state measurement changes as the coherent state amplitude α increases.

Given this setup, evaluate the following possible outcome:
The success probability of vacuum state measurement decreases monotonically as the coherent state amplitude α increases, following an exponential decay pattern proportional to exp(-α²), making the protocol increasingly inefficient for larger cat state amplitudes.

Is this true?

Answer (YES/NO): NO